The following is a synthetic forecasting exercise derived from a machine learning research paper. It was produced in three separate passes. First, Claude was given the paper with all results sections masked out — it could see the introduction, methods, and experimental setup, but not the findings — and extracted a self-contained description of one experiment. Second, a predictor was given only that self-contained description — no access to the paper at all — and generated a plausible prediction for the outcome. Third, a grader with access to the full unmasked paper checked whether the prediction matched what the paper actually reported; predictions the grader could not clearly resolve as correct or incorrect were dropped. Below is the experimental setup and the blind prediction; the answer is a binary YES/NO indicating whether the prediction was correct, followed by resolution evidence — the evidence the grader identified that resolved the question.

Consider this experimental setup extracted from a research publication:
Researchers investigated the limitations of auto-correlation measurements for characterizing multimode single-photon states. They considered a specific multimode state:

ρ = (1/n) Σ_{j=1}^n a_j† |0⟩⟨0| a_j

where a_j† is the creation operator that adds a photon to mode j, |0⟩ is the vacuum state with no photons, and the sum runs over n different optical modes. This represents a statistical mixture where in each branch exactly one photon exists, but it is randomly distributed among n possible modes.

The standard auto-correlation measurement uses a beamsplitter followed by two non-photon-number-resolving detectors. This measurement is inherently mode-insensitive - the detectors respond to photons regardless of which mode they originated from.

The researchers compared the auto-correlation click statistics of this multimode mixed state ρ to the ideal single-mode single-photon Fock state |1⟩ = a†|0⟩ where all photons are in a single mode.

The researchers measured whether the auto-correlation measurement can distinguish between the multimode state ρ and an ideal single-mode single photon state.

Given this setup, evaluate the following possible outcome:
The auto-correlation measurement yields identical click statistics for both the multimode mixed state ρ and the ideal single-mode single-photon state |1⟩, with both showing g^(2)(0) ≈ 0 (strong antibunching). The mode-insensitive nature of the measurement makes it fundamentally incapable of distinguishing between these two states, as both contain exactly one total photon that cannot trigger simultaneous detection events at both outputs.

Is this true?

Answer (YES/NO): YES